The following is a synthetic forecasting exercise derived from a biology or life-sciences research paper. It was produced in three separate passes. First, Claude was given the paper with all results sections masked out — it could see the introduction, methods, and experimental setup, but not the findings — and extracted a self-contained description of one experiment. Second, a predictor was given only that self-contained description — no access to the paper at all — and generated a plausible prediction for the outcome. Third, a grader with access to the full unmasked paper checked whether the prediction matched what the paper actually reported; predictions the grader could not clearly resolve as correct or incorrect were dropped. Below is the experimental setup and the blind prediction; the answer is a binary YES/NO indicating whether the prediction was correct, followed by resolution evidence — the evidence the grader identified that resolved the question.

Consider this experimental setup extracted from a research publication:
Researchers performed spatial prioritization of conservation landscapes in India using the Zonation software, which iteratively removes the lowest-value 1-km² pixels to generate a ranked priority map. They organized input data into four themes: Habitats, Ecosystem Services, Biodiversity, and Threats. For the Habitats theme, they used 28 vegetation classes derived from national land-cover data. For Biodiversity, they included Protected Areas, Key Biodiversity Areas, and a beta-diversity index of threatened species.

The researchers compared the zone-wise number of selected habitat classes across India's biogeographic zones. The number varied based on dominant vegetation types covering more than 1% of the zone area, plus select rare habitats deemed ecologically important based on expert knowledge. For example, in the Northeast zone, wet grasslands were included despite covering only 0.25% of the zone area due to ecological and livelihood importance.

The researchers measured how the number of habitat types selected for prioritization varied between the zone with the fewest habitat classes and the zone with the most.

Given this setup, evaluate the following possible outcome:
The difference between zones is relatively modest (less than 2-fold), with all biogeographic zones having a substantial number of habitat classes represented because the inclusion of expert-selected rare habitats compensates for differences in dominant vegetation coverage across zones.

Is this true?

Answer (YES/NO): NO